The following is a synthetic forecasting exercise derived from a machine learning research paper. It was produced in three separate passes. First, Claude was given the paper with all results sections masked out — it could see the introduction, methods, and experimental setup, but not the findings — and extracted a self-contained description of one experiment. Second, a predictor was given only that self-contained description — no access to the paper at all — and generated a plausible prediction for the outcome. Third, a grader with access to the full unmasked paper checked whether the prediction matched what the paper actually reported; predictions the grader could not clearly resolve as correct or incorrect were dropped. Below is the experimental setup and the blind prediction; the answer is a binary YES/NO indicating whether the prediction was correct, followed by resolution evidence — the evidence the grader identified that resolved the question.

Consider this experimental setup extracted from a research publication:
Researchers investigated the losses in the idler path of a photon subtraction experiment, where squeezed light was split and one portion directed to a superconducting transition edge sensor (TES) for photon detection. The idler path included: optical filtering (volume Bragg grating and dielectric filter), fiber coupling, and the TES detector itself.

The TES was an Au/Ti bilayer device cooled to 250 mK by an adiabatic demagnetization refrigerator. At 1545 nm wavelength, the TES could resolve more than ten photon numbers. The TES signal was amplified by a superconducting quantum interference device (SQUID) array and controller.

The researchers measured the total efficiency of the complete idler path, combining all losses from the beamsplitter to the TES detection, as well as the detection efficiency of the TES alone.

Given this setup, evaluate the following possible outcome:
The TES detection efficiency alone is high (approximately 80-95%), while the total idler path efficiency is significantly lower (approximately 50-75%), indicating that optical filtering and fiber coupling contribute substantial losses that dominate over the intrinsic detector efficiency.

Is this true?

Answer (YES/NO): NO